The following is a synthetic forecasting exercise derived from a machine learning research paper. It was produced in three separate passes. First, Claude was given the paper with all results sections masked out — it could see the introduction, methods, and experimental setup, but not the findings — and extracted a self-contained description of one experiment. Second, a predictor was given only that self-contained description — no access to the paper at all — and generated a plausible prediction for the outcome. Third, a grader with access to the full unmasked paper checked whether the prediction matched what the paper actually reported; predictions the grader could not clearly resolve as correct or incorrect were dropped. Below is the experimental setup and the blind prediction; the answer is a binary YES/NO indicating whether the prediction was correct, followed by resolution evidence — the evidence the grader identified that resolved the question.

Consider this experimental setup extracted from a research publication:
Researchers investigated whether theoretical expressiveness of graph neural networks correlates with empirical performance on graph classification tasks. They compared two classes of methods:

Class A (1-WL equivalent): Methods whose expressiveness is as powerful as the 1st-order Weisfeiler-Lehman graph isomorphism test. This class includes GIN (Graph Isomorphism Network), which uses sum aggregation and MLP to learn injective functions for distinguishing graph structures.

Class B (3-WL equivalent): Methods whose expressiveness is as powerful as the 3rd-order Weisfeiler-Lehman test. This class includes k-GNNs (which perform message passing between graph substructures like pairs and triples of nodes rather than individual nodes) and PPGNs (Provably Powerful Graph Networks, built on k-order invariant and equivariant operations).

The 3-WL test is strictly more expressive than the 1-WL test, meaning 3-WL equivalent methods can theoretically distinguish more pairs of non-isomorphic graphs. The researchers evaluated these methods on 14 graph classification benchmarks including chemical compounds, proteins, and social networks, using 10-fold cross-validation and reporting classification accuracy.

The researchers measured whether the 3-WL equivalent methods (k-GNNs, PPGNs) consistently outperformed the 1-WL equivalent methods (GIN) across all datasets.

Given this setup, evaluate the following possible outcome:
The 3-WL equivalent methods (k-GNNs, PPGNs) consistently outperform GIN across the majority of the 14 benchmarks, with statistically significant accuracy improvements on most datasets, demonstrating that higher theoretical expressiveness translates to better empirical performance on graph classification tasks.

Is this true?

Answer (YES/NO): NO